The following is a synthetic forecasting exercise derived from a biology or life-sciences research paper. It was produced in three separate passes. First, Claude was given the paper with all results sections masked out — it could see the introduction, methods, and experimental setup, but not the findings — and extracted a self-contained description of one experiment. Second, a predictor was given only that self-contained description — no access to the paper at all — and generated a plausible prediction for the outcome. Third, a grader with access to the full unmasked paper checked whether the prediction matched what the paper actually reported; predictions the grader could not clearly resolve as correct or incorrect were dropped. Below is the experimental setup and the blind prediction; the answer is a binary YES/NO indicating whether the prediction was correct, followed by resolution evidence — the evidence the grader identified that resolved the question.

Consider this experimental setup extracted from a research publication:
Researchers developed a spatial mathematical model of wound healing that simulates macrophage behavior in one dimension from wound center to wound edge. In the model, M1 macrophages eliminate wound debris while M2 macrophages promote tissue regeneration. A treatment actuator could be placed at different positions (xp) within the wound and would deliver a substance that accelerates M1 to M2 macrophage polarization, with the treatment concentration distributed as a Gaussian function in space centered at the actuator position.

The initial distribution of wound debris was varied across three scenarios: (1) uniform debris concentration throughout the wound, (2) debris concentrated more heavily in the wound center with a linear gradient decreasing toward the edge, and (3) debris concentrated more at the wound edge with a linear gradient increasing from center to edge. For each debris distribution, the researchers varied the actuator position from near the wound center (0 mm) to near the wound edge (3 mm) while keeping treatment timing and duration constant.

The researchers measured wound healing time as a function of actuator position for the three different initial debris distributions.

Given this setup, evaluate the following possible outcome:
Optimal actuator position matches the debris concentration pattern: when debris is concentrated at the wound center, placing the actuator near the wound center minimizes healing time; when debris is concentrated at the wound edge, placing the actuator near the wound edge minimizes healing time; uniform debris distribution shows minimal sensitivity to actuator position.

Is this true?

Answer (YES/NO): YES